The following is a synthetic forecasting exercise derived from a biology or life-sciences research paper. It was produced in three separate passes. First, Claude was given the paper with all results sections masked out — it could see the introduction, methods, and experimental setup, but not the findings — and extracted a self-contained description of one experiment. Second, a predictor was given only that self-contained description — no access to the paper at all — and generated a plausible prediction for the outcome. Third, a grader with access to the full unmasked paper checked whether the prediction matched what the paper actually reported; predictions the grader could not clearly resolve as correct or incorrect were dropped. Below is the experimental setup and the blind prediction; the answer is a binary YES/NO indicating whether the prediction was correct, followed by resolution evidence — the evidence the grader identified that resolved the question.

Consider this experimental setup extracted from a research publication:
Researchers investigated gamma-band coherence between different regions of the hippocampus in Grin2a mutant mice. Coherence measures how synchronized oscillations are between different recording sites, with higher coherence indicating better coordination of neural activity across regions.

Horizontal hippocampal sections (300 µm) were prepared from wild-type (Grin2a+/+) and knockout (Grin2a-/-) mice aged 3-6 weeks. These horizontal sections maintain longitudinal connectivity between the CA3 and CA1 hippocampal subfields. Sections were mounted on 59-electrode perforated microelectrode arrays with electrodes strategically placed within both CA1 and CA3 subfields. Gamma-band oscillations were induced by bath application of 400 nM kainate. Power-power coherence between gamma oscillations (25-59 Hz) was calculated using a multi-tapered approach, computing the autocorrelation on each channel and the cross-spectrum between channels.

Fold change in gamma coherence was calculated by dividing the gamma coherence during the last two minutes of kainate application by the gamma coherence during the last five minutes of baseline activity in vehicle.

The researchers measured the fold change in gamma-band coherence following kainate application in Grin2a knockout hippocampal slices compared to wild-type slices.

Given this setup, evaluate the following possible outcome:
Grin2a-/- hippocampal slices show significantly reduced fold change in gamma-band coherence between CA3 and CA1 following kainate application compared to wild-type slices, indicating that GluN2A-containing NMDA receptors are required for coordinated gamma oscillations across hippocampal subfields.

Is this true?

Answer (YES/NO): NO